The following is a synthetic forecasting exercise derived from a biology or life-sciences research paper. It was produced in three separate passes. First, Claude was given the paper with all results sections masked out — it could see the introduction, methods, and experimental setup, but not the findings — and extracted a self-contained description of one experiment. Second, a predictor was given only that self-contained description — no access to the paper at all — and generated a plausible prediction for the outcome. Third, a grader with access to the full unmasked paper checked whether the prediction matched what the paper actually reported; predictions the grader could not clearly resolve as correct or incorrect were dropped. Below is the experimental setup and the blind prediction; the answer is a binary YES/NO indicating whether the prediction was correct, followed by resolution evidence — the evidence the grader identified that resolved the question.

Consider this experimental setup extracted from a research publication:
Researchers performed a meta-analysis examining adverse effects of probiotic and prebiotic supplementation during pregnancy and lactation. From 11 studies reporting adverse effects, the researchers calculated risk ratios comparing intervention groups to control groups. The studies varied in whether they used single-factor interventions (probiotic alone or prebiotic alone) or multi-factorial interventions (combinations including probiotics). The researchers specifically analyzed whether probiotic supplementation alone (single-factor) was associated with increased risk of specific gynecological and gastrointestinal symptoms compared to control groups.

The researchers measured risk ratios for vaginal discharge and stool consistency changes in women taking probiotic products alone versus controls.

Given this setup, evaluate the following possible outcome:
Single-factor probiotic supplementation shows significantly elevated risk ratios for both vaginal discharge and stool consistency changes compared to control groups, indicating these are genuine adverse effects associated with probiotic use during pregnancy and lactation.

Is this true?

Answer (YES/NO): YES